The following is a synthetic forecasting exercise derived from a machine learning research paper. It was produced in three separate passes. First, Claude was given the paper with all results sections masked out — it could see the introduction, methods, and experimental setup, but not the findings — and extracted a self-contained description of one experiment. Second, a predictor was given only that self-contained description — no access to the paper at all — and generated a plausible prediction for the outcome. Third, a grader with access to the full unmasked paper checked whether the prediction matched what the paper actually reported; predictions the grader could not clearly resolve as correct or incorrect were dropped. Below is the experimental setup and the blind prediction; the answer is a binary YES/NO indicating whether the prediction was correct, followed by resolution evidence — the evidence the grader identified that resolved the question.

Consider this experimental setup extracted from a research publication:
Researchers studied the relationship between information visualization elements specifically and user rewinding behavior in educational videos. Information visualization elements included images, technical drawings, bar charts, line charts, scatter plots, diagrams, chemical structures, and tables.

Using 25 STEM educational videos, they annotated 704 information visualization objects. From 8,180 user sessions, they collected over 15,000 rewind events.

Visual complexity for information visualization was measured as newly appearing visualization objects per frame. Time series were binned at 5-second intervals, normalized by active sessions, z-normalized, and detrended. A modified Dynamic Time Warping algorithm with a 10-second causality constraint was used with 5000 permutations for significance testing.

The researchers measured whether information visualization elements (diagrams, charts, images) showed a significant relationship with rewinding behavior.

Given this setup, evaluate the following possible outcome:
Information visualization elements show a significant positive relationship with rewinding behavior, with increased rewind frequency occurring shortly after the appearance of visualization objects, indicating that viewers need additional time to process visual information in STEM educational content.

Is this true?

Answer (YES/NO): NO